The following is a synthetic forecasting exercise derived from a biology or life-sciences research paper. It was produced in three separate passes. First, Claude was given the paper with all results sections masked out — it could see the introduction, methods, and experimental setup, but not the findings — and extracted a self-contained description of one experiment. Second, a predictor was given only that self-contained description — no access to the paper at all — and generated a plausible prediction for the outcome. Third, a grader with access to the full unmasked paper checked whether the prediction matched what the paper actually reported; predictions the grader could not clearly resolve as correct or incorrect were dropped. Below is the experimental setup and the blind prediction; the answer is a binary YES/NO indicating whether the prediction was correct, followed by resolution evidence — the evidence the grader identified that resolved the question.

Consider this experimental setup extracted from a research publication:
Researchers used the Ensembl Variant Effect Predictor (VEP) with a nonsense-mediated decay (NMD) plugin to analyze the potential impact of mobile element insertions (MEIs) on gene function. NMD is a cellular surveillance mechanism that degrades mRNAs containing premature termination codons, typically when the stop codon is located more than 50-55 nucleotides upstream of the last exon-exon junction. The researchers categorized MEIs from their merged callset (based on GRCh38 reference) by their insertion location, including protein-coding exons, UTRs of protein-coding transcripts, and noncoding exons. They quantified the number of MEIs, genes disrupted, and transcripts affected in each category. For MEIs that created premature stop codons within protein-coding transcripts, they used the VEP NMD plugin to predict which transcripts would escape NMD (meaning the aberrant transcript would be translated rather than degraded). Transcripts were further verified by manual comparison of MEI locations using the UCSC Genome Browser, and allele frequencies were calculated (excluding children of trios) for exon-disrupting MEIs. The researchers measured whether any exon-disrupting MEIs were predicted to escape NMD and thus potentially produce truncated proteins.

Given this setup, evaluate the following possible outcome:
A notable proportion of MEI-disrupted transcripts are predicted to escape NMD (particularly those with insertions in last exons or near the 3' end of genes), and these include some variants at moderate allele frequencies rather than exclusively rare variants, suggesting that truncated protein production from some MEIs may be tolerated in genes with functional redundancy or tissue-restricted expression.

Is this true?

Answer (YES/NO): YES